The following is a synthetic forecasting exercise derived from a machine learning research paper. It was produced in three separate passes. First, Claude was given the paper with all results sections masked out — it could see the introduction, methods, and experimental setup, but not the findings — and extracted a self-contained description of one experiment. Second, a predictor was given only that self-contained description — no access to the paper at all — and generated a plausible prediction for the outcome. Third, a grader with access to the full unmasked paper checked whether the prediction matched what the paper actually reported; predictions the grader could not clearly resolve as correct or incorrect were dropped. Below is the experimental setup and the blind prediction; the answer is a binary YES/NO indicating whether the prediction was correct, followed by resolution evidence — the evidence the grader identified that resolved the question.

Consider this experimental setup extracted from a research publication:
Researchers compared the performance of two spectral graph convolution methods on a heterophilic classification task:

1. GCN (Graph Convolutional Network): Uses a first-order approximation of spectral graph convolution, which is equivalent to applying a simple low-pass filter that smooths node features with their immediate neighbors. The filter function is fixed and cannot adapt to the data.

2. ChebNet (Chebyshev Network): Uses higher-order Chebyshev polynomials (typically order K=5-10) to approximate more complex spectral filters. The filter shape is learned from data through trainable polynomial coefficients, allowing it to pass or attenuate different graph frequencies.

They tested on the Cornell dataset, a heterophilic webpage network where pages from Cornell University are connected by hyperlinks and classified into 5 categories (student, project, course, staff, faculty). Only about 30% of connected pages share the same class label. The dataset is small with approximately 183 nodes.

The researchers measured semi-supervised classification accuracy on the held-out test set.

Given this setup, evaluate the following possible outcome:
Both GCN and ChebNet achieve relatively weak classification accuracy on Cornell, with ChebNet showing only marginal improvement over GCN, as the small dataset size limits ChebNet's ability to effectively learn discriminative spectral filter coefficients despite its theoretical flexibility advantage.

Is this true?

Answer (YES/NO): NO